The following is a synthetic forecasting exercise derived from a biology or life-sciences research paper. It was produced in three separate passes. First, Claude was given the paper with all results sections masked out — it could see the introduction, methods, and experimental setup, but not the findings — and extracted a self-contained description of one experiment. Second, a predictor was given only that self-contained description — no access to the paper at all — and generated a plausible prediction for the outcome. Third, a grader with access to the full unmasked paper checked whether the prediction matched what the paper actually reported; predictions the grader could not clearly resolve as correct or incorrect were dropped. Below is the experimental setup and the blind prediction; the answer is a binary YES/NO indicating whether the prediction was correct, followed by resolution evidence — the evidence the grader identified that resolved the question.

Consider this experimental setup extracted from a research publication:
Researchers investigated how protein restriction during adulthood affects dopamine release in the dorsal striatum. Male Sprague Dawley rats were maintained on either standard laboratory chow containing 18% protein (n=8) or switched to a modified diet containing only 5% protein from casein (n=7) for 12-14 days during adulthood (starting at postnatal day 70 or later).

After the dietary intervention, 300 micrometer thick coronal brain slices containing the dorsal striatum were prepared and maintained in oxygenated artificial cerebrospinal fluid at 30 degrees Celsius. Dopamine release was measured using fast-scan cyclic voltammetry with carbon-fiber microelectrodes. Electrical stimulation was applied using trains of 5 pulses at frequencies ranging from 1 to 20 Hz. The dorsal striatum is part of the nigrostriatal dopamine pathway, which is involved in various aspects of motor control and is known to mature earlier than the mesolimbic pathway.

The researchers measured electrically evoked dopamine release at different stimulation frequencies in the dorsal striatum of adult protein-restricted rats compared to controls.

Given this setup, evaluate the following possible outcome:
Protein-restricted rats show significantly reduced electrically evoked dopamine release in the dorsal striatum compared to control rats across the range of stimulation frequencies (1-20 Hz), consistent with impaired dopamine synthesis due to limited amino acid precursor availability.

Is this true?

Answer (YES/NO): NO